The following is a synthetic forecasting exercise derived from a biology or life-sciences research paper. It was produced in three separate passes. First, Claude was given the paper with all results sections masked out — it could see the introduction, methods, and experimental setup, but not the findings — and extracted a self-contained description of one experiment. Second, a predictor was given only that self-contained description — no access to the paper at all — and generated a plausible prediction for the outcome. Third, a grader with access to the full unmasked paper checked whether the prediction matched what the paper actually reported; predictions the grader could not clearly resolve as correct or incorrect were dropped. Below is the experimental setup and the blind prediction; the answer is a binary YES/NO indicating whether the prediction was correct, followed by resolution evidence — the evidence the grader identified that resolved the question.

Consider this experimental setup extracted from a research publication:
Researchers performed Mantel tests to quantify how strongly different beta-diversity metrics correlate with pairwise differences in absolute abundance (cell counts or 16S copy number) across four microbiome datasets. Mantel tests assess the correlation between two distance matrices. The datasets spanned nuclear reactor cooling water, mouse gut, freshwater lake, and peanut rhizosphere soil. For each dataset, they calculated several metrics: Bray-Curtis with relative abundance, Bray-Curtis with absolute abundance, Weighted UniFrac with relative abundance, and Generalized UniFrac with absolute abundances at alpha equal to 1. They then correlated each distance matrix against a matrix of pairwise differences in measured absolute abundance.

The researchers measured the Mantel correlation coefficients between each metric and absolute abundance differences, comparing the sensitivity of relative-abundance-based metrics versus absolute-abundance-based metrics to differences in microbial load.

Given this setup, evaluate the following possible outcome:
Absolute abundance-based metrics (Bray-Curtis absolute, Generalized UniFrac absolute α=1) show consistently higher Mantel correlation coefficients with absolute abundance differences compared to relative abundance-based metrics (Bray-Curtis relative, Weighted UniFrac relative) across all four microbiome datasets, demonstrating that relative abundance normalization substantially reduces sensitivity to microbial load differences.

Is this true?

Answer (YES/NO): YES